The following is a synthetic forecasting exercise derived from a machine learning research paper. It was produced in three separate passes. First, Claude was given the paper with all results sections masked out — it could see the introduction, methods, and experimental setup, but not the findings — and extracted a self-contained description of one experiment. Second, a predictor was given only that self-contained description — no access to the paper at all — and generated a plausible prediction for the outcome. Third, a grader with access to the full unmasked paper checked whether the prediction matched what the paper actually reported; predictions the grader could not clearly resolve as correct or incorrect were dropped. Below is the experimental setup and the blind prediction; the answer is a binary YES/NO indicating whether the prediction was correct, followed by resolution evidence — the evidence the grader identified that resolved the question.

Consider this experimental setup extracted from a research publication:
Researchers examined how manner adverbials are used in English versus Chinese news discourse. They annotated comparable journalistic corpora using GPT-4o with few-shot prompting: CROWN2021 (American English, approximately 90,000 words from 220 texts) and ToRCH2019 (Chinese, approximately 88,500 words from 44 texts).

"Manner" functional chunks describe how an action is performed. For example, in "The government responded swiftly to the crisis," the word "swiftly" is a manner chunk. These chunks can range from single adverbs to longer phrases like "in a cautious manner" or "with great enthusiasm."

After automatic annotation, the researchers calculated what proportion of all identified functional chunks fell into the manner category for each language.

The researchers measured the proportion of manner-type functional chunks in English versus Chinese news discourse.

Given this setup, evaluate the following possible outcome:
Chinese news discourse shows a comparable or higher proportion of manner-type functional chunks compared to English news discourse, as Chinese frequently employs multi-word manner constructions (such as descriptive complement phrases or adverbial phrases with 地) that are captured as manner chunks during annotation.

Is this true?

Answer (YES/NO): YES